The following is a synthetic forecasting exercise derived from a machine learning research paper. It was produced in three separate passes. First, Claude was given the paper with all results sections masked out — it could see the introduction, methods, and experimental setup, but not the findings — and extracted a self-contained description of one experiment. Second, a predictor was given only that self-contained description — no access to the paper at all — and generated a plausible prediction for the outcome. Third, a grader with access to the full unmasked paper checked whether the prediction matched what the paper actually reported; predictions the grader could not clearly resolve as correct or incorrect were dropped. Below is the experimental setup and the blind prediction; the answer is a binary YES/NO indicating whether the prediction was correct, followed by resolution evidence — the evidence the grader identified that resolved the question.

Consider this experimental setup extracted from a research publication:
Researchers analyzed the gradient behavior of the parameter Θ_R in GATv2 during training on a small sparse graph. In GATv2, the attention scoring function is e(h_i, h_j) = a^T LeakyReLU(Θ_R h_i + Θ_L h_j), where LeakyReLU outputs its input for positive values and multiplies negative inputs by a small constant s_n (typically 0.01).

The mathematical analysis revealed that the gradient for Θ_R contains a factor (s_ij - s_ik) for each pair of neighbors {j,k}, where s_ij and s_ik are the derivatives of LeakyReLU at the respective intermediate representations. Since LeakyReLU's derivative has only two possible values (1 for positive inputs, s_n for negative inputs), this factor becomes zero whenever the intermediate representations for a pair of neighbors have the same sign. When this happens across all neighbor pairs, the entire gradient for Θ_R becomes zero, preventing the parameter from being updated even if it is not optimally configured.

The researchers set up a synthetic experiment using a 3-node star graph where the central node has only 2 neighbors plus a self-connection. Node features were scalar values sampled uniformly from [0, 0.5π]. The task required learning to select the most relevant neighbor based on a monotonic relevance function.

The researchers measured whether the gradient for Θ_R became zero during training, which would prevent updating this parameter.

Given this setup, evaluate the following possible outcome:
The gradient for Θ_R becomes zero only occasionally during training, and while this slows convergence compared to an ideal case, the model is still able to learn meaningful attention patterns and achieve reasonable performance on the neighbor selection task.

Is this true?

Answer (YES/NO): NO